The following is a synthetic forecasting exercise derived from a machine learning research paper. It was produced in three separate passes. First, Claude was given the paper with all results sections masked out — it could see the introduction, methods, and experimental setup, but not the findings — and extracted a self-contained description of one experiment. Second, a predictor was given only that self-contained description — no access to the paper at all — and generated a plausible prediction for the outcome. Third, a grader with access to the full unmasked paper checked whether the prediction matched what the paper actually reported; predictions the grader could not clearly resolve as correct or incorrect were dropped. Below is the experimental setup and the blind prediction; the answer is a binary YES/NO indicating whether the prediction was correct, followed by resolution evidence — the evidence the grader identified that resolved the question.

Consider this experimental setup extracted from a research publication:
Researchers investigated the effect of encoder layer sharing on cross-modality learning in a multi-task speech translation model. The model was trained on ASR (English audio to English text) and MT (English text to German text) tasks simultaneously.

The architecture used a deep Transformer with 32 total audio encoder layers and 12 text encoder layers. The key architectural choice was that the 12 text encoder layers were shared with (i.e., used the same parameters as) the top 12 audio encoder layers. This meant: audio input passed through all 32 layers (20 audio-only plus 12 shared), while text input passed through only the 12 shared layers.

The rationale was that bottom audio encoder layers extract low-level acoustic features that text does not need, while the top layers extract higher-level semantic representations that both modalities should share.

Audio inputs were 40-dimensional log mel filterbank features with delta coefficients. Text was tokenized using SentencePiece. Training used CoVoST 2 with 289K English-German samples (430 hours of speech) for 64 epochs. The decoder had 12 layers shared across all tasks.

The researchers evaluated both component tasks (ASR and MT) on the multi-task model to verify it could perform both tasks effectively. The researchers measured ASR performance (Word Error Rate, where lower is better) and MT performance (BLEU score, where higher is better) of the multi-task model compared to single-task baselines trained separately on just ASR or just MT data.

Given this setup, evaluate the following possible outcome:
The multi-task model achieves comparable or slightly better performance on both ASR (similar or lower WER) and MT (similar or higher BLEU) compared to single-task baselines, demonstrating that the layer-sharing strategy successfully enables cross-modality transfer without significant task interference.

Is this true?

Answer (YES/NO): NO